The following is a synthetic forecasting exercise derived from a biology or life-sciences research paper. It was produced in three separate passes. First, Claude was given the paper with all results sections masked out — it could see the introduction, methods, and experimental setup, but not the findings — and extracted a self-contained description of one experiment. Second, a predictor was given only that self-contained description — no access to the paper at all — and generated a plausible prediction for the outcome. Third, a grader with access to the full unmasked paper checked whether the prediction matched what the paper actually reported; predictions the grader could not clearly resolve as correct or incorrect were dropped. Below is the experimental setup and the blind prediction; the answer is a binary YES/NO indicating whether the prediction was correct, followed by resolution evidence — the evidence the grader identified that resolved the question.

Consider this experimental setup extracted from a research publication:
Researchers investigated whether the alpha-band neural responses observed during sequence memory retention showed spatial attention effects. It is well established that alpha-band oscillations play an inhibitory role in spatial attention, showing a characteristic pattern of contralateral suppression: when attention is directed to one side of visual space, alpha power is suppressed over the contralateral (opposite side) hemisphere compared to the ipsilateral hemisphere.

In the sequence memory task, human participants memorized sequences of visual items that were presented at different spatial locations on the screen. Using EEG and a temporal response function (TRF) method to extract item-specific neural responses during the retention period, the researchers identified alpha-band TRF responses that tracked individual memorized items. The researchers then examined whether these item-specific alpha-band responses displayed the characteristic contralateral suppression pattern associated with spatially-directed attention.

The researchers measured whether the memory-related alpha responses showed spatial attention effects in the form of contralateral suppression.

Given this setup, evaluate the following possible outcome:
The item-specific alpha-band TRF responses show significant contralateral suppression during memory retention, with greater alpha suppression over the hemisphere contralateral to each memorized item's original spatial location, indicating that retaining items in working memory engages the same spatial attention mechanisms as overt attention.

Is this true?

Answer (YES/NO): NO